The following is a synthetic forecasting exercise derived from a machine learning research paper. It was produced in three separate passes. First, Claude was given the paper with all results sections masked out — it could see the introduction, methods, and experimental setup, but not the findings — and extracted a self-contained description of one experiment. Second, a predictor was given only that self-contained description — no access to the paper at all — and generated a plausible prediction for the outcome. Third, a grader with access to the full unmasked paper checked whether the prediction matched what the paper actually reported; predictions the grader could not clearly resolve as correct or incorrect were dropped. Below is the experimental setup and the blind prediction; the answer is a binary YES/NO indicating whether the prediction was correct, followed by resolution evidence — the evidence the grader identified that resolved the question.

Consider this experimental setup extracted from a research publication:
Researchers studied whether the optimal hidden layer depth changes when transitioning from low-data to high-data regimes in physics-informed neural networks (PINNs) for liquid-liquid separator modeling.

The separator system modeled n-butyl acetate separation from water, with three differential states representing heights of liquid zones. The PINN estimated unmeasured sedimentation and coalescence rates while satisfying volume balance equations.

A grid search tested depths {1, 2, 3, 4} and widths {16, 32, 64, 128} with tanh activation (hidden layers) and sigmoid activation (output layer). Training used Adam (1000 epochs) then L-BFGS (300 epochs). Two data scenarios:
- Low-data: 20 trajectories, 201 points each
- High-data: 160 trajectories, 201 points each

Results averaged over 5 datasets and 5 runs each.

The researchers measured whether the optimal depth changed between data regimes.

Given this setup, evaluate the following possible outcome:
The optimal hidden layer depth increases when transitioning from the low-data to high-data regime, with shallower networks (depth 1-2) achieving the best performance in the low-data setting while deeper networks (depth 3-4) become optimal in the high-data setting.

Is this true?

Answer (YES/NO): NO